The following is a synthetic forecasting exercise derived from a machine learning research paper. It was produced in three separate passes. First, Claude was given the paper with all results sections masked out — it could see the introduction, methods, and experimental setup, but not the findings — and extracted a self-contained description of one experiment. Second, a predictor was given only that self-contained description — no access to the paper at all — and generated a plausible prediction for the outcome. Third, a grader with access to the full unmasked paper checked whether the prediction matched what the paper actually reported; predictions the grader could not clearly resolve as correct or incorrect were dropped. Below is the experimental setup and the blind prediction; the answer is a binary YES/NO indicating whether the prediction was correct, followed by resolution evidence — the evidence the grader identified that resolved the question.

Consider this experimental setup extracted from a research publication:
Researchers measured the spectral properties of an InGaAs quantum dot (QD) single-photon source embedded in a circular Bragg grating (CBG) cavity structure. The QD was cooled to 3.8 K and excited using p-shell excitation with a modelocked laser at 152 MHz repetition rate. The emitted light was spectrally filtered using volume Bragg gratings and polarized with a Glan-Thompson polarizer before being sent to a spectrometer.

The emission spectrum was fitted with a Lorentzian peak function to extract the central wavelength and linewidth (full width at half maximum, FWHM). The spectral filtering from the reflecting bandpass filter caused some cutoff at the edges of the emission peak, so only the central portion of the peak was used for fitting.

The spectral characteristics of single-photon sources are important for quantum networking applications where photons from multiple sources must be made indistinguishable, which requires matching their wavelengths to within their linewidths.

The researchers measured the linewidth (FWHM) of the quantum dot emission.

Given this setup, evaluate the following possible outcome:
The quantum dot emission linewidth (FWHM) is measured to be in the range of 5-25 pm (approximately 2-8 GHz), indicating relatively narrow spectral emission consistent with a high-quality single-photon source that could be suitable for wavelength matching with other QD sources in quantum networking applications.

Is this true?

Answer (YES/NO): NO